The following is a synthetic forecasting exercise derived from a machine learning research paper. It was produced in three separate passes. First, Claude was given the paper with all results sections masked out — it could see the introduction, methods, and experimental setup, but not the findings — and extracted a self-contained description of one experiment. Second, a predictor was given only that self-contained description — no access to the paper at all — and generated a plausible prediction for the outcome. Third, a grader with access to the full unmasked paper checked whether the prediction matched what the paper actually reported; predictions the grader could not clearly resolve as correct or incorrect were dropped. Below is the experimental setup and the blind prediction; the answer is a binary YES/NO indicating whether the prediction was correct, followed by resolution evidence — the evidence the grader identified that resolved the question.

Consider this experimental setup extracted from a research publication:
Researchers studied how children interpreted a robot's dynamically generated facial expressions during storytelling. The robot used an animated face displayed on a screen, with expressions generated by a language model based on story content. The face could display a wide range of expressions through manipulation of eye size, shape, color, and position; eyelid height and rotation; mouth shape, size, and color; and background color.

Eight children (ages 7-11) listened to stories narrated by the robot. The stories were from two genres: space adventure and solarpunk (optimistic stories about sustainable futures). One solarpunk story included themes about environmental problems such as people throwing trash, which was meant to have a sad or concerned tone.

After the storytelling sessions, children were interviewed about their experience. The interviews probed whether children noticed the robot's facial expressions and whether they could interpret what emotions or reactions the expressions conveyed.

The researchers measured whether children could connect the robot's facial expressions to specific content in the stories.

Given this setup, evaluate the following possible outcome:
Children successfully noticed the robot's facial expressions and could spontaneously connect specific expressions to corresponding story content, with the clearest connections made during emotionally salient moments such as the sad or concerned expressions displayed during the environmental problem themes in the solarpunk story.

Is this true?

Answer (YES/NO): NO